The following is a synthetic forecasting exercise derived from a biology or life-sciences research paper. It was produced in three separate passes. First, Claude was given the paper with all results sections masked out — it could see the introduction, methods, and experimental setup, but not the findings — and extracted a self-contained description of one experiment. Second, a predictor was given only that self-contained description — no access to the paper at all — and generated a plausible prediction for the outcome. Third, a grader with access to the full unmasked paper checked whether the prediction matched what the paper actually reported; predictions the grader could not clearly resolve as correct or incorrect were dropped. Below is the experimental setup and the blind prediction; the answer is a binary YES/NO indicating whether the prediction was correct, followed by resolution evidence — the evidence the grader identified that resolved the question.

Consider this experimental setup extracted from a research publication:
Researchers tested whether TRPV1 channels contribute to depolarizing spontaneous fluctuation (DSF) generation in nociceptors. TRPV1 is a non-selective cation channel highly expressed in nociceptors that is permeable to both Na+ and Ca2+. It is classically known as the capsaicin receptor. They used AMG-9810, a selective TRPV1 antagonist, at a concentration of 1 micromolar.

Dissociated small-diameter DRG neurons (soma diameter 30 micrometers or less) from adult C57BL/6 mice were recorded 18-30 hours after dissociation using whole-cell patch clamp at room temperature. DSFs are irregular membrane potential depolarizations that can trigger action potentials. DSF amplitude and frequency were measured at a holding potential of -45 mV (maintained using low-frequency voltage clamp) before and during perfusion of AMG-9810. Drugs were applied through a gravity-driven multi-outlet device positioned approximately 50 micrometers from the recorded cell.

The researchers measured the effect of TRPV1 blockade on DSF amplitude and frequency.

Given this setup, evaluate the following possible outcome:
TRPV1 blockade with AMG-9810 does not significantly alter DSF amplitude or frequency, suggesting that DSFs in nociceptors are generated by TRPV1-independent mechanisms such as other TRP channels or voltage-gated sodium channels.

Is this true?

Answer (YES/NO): NO